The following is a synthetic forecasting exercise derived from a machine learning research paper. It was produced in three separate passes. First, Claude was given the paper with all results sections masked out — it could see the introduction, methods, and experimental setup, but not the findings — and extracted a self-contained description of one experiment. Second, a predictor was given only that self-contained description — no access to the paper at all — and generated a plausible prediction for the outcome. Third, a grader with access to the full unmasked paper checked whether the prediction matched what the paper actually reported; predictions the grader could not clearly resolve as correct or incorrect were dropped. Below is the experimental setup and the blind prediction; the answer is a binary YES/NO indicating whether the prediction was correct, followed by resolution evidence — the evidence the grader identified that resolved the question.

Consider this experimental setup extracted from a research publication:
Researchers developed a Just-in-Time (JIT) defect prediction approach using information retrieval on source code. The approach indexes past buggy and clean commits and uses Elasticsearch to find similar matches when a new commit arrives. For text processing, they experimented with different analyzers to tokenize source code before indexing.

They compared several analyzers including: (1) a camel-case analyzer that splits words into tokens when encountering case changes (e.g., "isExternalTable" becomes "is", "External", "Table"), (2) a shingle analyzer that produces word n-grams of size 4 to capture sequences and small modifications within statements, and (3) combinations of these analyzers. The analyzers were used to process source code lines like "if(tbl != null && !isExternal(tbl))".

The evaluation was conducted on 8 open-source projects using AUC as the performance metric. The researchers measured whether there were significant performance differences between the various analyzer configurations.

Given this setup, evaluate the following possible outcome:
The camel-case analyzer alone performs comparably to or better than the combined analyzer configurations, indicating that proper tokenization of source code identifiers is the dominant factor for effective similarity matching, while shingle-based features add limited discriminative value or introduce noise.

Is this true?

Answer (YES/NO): NO